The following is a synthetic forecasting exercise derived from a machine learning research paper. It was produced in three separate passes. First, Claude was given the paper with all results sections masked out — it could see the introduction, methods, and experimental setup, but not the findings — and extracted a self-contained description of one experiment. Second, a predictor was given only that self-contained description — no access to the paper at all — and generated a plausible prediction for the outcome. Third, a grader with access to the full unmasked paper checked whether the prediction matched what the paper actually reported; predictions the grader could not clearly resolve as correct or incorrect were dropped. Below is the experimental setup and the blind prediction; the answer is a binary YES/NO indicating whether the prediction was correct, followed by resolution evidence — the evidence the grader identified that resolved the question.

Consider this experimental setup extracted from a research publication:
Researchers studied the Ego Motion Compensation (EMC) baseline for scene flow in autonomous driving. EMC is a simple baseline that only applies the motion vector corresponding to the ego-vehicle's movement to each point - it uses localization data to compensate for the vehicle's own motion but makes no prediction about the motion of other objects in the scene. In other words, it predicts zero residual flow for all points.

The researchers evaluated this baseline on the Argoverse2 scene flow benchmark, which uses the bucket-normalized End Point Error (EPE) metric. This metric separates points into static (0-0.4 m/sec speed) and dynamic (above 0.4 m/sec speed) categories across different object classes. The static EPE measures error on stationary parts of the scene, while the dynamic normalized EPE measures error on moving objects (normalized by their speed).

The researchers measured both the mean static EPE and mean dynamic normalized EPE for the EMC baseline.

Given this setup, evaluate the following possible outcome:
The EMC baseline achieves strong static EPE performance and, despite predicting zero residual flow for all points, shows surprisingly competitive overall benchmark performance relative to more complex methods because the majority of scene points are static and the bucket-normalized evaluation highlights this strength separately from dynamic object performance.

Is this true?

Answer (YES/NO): NO